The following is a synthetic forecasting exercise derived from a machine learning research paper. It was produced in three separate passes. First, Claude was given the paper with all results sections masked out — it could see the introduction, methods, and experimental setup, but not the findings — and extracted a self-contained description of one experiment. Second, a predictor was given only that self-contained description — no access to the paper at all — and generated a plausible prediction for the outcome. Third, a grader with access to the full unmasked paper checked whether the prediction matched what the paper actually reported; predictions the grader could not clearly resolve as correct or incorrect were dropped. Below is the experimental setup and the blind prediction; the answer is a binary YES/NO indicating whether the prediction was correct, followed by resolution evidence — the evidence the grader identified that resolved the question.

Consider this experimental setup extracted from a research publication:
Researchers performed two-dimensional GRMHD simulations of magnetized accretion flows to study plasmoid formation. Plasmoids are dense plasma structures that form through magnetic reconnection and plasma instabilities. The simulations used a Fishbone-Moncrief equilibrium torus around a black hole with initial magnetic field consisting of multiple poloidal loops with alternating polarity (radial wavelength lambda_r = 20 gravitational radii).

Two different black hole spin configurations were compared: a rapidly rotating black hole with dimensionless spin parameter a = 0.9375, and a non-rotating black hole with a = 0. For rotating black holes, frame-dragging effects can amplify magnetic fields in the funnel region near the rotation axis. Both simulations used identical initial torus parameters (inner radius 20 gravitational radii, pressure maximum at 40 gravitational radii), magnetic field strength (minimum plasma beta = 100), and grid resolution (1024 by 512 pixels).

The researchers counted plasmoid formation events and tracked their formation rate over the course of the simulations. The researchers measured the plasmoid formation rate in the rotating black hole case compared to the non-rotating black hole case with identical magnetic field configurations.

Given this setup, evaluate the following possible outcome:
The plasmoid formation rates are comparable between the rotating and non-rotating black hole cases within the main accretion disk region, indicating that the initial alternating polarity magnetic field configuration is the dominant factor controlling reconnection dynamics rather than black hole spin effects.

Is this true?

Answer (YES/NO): NO